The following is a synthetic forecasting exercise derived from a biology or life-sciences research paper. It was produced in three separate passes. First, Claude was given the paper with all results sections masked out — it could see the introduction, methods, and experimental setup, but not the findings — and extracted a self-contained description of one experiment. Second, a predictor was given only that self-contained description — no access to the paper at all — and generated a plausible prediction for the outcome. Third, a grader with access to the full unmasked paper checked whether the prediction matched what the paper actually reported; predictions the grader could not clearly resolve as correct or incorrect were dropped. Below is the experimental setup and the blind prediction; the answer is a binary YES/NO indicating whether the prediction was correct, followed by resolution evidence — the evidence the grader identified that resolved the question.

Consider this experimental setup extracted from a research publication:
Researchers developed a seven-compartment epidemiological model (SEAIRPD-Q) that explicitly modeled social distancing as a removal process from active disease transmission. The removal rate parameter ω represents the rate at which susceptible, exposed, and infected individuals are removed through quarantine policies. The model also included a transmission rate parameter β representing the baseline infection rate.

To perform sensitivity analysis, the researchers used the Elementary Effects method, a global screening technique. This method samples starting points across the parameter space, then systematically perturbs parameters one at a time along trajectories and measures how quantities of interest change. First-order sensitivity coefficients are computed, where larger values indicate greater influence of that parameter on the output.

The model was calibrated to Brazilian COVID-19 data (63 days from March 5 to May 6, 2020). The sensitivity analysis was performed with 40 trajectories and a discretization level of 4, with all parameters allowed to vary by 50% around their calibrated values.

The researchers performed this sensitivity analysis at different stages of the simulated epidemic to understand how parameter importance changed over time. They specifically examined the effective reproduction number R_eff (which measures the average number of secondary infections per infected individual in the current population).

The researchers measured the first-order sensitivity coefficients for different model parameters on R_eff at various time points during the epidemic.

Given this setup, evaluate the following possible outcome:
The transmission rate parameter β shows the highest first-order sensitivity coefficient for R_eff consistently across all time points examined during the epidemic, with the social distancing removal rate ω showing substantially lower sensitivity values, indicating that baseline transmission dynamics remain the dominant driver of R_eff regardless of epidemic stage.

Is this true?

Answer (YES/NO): NO